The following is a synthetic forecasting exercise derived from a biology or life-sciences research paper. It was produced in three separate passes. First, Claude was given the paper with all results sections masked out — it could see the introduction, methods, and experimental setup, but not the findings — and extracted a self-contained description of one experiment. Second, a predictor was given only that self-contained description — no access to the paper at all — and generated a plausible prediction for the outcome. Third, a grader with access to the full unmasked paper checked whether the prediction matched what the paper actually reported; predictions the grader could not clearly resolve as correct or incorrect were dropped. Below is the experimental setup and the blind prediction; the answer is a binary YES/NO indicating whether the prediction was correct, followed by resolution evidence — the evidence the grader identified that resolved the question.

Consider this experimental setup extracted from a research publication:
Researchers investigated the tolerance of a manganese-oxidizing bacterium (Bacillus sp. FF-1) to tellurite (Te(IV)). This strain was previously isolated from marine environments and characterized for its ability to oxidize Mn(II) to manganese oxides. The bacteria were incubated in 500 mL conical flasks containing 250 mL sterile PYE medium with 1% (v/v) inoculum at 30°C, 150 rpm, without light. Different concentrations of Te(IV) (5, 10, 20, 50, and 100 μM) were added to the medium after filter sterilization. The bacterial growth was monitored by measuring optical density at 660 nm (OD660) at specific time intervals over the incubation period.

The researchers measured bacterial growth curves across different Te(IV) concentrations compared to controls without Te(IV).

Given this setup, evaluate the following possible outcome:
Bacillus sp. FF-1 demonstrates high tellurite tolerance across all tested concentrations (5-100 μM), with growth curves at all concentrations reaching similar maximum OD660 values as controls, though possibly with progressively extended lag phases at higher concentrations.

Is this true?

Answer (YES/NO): NO